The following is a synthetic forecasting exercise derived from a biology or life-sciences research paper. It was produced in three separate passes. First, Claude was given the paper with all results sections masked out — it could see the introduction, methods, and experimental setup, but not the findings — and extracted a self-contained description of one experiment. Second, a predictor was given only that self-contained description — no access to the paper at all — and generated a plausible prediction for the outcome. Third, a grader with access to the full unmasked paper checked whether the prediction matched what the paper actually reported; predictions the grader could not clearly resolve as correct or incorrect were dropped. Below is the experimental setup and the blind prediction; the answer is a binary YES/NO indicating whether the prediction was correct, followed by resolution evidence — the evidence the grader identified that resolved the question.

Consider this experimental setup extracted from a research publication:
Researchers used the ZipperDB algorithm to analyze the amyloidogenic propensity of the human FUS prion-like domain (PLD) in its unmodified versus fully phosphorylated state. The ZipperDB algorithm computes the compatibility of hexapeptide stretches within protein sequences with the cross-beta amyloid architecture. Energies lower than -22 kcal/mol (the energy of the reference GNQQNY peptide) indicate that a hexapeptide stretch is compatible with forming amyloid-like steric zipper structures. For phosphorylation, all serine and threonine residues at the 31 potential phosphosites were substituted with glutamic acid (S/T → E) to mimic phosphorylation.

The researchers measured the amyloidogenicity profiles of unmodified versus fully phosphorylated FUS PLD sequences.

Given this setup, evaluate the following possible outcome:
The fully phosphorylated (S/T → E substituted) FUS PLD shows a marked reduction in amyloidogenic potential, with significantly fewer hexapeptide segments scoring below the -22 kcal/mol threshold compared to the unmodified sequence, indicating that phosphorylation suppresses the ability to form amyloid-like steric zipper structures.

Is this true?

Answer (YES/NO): YES